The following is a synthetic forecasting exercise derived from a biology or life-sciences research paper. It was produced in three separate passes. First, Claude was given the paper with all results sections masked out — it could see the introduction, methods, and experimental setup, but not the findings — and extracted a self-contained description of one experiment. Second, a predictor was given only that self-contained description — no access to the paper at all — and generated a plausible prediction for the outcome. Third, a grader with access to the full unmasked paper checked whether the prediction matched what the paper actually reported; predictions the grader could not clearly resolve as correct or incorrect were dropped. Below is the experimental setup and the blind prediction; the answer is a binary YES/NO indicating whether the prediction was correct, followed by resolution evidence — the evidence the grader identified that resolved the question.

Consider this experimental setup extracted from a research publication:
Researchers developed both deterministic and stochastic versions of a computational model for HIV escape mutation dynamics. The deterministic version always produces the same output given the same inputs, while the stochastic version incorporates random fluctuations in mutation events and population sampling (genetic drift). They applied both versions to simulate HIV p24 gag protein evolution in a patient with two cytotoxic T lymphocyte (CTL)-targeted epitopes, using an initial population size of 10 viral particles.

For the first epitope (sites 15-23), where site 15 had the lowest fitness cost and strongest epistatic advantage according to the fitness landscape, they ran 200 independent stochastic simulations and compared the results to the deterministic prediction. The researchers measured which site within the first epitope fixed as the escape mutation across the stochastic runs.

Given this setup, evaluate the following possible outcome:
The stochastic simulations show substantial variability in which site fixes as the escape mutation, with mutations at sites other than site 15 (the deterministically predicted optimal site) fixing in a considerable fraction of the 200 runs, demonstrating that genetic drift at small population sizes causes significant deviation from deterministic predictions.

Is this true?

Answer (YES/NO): NO